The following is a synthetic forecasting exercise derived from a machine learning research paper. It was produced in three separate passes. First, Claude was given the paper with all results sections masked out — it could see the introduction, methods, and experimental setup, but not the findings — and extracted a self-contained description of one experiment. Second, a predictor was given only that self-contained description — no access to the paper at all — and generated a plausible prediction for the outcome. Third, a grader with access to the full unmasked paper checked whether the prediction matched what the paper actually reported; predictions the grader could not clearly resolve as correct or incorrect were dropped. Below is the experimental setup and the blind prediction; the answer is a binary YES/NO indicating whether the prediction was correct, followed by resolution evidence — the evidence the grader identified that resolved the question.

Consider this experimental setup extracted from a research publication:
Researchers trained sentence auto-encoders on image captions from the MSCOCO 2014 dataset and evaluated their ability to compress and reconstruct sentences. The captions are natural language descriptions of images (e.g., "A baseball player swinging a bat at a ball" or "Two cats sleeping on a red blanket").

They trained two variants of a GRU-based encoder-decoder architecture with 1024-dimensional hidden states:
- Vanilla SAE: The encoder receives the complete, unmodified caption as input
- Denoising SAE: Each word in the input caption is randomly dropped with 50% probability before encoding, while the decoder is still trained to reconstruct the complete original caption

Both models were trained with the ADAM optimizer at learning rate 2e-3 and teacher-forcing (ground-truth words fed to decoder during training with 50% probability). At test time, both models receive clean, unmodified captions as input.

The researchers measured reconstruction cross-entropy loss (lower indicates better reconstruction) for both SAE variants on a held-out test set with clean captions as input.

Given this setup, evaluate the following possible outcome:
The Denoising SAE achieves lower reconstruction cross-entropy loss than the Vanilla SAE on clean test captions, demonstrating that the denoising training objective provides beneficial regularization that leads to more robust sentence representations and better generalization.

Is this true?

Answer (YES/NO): NO